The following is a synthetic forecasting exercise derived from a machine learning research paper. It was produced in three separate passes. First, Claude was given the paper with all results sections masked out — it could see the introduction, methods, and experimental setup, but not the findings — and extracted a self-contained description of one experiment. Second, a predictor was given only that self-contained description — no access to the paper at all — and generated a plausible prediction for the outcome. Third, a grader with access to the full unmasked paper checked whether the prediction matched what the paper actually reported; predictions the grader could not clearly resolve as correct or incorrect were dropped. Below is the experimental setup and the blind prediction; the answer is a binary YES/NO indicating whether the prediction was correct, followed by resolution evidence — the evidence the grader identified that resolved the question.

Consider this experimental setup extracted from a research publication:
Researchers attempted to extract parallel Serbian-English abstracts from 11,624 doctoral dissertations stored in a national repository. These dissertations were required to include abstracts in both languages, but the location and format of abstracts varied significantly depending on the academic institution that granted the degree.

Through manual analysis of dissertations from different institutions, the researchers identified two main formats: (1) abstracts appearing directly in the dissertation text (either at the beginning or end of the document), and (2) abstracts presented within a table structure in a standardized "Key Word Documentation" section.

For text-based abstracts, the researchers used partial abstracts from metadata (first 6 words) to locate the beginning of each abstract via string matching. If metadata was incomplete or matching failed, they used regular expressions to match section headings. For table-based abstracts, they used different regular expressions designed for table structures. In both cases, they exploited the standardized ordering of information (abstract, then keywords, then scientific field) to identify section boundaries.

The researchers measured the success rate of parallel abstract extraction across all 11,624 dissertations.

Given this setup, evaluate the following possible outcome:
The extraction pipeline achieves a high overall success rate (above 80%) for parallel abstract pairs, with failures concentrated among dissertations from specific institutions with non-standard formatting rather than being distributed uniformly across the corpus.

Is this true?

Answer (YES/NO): NO